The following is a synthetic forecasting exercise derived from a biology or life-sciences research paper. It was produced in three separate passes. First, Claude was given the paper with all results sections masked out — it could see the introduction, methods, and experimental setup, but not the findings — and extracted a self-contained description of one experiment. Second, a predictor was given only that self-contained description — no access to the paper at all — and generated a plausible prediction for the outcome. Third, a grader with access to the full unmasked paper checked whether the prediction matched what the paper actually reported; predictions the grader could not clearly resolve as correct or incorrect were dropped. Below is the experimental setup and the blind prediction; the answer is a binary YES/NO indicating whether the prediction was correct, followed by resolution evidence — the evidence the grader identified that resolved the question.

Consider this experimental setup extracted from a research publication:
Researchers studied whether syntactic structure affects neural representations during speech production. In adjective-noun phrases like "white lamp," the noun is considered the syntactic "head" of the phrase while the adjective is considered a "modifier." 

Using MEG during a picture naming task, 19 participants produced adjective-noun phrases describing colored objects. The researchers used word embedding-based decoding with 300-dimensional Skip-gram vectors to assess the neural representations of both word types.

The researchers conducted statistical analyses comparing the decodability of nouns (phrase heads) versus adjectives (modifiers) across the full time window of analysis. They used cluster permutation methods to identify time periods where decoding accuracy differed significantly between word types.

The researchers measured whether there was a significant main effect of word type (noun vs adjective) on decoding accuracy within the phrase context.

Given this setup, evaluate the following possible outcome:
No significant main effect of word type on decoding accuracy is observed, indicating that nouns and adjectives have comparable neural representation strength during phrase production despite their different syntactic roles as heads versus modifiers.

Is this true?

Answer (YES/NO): NO